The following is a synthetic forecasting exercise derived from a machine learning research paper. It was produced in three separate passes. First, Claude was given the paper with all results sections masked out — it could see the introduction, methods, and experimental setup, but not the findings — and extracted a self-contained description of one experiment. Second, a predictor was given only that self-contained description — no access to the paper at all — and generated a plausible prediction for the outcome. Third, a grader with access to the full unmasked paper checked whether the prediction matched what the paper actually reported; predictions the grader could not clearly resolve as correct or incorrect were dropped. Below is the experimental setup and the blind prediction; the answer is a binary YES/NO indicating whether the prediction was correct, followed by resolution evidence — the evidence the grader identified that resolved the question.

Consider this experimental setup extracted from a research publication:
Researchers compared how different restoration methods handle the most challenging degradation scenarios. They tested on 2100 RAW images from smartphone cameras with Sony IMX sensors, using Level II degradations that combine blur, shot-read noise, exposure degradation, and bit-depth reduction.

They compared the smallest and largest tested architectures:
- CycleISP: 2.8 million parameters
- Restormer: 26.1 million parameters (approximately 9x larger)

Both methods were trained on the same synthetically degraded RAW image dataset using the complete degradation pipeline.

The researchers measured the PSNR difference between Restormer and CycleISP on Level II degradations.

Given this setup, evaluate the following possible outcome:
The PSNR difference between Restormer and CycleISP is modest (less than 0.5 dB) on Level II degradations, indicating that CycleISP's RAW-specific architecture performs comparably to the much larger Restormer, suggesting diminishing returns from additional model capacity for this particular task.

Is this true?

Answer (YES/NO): NO